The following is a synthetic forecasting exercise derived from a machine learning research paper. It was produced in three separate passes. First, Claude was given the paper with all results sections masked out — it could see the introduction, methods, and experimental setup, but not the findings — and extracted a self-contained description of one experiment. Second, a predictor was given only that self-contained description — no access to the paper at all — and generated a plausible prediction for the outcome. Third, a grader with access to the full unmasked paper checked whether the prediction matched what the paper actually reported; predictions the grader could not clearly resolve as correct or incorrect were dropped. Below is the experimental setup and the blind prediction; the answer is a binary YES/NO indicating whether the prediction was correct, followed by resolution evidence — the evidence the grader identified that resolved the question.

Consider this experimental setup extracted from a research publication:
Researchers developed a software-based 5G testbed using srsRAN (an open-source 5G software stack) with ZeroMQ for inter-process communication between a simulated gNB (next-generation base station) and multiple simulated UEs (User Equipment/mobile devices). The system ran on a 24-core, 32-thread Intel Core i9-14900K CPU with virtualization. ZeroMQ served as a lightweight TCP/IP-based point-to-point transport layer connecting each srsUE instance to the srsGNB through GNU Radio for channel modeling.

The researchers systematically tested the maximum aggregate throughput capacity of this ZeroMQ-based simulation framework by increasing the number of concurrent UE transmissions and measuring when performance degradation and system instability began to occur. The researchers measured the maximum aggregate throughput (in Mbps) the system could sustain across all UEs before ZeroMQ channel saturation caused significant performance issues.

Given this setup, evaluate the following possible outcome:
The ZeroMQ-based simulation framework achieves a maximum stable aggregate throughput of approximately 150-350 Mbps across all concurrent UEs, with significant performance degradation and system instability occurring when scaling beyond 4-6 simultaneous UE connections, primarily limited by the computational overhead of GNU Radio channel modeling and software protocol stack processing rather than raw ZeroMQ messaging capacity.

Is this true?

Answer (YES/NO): NO